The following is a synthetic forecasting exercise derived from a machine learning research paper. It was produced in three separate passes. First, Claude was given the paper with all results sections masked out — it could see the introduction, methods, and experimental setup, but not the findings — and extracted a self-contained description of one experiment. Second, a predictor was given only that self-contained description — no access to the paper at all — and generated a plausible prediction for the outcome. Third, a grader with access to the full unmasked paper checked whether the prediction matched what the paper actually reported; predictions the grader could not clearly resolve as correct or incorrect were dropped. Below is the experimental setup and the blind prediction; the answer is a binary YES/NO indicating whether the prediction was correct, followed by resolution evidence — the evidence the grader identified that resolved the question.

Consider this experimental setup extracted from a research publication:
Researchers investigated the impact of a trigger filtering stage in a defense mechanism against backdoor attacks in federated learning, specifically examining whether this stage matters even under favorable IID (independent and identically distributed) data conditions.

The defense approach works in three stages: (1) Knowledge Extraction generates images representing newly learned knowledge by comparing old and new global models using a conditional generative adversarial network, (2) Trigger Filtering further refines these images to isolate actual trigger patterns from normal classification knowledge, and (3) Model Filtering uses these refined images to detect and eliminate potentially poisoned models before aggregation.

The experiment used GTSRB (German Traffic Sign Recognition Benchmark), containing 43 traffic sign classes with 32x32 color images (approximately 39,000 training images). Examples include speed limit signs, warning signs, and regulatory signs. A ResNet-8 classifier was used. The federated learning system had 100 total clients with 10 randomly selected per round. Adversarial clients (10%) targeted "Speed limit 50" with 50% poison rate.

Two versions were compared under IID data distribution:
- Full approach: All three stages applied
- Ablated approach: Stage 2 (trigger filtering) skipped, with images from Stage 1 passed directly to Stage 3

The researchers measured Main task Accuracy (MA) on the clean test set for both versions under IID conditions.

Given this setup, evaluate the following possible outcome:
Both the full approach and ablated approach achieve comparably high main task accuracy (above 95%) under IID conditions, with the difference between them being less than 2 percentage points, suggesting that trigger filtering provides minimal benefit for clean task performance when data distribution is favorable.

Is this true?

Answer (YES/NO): NO